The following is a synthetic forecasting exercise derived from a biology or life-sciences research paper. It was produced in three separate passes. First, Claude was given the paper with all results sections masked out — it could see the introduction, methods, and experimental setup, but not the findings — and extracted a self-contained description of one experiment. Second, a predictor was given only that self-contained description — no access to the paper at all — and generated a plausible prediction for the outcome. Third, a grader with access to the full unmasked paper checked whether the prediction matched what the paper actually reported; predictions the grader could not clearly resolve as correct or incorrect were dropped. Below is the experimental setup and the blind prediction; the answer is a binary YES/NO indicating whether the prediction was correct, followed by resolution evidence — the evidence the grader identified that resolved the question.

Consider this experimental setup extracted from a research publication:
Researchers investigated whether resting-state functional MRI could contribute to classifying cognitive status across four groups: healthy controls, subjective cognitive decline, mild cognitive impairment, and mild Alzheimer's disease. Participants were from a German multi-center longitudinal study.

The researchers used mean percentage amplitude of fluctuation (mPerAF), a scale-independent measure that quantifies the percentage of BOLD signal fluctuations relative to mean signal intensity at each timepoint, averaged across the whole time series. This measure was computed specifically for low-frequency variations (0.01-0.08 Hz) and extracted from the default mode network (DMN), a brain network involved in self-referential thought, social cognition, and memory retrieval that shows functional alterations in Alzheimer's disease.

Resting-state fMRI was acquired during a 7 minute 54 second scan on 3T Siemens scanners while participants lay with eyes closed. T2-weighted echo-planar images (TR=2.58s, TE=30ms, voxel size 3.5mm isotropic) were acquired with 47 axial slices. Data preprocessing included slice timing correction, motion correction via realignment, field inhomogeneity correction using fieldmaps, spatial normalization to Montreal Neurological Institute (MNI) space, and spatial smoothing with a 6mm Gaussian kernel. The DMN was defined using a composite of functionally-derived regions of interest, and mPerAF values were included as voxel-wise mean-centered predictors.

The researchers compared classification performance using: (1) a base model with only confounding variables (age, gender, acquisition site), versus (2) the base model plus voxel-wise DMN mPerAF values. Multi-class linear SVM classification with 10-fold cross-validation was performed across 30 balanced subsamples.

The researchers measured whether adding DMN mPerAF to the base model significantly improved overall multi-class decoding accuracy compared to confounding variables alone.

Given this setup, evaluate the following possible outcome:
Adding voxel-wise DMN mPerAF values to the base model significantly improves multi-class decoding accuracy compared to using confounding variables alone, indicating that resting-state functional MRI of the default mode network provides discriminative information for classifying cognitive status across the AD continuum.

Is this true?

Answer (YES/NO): NO